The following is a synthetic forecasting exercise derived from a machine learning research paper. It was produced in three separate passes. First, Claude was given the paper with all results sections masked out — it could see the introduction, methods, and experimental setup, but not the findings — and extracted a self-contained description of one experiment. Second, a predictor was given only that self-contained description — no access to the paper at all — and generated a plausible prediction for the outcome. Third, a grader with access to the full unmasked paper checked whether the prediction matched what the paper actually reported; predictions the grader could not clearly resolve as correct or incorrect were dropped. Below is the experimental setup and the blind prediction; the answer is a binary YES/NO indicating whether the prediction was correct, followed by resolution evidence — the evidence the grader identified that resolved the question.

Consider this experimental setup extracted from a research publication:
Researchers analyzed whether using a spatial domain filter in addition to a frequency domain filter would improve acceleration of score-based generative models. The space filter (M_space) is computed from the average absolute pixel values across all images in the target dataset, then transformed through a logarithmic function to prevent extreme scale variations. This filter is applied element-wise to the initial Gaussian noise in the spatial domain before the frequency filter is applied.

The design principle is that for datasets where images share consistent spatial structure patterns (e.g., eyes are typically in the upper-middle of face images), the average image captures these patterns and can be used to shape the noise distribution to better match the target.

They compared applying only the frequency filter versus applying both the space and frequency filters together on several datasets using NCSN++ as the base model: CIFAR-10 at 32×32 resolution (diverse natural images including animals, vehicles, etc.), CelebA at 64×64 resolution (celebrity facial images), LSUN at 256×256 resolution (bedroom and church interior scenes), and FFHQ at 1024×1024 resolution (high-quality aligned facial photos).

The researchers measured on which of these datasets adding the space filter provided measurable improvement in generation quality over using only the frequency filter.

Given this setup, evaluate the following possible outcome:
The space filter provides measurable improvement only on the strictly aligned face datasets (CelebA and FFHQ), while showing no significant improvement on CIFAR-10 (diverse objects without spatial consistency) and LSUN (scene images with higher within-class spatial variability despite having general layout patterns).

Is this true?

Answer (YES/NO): NO